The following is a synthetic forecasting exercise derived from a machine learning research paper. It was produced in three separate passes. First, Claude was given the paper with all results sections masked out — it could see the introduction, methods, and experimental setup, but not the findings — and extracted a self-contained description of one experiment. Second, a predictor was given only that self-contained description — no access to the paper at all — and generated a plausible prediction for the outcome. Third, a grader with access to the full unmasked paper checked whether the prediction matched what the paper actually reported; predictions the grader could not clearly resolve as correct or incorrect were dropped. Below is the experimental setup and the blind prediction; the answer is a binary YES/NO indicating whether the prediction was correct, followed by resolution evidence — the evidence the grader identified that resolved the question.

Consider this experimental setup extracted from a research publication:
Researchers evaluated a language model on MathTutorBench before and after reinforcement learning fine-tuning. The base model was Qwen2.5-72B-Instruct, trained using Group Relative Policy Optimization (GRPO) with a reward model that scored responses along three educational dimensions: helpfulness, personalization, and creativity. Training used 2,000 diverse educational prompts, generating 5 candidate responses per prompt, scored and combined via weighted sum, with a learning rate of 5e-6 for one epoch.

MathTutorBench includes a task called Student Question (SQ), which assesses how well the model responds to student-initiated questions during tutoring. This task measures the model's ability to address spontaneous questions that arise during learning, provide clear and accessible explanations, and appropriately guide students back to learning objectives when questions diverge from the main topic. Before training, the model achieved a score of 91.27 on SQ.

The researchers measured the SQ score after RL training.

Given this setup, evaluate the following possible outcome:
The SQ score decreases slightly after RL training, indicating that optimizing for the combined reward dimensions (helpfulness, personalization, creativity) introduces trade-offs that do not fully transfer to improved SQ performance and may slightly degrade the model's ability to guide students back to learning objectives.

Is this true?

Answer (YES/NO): NO